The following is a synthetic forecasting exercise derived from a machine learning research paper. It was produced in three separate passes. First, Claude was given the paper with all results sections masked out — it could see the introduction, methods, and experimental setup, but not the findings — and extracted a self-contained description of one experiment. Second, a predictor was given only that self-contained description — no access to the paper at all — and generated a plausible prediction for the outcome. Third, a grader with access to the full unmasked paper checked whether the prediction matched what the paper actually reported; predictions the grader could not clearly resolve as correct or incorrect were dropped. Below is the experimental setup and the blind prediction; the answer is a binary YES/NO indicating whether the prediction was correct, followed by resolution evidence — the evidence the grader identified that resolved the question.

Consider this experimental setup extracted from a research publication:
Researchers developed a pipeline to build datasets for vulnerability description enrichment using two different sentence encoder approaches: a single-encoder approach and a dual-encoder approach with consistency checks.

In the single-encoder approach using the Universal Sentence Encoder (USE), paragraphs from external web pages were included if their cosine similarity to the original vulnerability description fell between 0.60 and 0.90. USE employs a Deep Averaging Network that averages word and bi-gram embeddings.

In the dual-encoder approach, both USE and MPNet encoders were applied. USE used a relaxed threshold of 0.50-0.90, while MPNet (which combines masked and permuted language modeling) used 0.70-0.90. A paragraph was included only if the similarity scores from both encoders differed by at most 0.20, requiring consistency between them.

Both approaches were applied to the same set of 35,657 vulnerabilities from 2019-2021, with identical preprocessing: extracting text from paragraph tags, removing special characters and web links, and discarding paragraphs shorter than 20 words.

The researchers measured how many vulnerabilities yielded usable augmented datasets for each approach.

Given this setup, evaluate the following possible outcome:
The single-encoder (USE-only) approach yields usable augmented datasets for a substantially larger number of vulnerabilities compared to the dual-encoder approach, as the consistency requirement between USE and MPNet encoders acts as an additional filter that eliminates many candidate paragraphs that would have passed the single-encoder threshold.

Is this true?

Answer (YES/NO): NO